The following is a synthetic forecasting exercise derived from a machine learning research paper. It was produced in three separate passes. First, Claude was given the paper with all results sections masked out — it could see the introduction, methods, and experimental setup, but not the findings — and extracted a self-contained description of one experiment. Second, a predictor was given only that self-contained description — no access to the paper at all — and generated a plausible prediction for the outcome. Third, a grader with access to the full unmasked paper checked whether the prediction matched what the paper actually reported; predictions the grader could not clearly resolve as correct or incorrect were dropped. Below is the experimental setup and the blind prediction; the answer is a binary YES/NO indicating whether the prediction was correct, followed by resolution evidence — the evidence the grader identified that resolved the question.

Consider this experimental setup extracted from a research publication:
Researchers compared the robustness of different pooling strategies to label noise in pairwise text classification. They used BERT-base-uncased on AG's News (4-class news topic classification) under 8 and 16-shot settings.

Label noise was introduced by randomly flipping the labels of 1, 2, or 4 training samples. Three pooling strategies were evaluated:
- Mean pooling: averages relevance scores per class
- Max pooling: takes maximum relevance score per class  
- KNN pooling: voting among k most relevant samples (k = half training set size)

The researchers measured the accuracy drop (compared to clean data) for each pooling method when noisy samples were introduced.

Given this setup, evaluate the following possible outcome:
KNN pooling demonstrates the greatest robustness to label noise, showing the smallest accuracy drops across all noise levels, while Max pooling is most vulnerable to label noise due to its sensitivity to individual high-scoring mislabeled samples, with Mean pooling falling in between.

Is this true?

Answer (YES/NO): NO